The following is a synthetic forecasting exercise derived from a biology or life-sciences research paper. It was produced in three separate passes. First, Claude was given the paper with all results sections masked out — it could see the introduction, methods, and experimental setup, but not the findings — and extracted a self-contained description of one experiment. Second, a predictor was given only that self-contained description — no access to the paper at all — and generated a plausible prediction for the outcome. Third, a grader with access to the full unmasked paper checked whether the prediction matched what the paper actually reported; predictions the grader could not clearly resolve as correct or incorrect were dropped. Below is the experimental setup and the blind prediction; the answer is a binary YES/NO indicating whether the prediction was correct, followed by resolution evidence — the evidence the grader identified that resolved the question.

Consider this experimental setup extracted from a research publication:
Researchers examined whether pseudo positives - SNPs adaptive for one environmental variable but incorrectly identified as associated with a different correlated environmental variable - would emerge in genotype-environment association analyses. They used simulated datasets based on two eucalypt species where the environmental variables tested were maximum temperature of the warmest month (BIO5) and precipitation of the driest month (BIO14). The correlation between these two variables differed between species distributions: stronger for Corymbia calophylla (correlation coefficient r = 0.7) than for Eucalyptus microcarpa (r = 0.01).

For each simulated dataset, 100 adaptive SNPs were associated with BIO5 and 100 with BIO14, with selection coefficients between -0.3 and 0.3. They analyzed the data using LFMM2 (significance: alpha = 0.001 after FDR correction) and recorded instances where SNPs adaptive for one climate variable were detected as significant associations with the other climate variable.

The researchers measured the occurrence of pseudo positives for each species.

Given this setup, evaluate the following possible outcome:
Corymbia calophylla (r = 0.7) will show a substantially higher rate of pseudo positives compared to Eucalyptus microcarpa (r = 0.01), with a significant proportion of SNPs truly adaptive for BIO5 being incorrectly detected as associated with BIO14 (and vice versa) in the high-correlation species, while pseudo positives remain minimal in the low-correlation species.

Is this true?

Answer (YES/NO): NO